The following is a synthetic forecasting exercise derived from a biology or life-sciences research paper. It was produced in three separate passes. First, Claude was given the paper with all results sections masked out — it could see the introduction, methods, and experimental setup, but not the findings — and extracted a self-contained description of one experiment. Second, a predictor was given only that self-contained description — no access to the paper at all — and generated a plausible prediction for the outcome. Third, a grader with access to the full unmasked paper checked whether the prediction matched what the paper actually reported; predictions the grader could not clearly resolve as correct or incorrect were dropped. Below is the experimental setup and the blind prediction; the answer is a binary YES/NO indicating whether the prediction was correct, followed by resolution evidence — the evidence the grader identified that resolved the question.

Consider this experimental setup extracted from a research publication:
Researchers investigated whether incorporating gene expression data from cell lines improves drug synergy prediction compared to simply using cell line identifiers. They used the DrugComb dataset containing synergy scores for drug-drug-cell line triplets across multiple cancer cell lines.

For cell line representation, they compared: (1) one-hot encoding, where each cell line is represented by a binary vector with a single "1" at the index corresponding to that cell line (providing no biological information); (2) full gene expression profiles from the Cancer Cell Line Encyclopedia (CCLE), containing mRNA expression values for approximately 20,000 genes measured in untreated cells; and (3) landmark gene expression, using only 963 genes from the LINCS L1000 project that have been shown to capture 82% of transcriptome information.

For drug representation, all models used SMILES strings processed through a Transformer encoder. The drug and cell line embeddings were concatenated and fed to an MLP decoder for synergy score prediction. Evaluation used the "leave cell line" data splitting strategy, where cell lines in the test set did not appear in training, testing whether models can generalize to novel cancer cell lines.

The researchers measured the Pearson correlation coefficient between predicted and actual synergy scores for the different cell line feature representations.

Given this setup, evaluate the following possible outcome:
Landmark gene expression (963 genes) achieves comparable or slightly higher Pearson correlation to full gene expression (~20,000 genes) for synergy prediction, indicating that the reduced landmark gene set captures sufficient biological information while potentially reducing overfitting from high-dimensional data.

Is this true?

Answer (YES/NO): NO